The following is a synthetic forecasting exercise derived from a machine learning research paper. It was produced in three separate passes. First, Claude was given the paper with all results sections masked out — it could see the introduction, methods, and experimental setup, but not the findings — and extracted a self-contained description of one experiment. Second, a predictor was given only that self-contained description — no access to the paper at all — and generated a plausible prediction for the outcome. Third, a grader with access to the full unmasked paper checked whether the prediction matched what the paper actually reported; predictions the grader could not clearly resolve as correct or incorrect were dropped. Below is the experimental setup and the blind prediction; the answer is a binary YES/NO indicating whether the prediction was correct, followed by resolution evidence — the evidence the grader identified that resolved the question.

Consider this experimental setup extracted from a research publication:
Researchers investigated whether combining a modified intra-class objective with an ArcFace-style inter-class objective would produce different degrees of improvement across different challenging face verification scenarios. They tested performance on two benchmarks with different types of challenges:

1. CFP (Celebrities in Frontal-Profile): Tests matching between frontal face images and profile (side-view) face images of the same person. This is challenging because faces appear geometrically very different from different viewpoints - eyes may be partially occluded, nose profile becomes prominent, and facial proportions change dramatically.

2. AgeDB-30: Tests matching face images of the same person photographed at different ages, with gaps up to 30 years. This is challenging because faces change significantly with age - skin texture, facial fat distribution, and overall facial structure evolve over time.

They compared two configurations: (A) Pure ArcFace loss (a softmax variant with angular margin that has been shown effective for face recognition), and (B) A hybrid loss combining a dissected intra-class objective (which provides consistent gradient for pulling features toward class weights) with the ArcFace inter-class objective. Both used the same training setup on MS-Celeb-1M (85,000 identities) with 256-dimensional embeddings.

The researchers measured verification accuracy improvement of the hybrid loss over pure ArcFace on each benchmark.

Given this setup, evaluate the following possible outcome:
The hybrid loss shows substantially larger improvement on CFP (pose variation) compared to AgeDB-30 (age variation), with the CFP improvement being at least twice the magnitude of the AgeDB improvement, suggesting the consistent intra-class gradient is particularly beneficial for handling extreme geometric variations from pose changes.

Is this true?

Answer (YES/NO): YES